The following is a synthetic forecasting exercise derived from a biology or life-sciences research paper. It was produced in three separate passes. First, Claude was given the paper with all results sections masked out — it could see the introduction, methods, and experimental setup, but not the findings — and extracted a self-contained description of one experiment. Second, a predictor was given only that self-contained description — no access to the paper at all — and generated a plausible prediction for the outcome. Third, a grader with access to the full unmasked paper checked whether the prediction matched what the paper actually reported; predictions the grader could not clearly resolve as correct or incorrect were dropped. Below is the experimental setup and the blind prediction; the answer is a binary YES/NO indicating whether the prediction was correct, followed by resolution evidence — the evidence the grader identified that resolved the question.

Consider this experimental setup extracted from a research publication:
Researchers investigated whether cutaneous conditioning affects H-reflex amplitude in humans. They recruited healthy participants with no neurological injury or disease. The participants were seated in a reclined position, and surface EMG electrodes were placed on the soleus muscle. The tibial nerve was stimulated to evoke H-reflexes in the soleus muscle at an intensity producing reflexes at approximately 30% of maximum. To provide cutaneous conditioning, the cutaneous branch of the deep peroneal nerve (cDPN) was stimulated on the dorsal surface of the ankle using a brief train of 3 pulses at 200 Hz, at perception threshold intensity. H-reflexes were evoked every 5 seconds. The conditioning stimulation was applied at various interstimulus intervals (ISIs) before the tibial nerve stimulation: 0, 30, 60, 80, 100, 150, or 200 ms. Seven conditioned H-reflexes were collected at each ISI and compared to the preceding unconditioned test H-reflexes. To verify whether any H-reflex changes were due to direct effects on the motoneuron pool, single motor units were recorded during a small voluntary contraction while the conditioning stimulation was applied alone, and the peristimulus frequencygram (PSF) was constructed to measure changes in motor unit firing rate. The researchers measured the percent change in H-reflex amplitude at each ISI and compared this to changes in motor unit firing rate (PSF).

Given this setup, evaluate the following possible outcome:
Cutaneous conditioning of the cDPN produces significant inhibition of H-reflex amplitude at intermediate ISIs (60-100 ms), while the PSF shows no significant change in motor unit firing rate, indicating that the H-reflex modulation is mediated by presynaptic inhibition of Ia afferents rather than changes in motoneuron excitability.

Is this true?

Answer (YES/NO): NO